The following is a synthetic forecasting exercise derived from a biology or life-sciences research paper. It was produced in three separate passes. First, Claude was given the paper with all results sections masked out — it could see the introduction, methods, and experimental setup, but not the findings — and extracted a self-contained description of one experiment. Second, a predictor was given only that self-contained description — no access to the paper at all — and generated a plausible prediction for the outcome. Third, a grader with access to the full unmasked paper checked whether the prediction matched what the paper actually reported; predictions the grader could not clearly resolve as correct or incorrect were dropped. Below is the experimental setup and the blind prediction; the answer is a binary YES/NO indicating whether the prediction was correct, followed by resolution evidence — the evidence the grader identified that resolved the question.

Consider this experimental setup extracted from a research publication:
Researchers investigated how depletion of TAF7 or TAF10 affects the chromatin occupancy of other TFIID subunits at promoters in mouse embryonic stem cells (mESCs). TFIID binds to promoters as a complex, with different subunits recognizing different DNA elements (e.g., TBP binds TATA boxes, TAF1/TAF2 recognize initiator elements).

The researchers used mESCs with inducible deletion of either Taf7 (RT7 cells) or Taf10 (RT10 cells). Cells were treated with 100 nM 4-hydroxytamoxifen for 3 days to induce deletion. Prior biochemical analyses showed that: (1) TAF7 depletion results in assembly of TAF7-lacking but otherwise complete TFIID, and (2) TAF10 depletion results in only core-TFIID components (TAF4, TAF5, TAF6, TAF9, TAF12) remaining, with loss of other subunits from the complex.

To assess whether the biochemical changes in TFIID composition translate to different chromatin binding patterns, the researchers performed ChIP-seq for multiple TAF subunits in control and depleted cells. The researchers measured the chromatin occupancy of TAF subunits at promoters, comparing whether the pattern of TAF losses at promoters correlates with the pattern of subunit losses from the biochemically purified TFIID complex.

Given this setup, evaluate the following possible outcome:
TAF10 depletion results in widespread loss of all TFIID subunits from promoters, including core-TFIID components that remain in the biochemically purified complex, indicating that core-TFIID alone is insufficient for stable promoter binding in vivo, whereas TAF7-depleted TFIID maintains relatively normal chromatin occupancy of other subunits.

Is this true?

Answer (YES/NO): NO